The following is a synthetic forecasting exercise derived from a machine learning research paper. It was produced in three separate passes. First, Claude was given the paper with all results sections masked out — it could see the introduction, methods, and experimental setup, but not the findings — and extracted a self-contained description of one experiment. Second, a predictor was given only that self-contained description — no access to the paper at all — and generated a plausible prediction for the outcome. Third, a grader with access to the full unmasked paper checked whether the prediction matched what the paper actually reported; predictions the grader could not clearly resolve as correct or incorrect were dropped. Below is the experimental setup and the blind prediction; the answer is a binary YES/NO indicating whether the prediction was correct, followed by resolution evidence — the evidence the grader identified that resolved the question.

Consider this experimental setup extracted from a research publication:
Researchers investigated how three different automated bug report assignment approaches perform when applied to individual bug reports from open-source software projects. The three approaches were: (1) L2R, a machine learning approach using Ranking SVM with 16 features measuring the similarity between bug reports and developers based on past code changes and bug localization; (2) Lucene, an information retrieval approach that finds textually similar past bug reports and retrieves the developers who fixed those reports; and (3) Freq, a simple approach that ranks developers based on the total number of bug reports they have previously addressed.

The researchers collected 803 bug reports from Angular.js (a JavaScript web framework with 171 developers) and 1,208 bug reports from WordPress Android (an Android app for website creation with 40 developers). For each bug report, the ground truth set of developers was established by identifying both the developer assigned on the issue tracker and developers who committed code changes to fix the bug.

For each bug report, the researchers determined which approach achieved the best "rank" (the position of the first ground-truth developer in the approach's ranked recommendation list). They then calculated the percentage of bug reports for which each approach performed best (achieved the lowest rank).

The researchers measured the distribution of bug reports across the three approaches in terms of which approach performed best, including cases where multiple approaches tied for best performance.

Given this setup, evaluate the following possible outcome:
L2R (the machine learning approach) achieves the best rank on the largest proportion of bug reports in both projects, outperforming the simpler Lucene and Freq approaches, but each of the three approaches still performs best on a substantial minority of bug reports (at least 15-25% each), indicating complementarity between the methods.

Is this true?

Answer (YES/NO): NO